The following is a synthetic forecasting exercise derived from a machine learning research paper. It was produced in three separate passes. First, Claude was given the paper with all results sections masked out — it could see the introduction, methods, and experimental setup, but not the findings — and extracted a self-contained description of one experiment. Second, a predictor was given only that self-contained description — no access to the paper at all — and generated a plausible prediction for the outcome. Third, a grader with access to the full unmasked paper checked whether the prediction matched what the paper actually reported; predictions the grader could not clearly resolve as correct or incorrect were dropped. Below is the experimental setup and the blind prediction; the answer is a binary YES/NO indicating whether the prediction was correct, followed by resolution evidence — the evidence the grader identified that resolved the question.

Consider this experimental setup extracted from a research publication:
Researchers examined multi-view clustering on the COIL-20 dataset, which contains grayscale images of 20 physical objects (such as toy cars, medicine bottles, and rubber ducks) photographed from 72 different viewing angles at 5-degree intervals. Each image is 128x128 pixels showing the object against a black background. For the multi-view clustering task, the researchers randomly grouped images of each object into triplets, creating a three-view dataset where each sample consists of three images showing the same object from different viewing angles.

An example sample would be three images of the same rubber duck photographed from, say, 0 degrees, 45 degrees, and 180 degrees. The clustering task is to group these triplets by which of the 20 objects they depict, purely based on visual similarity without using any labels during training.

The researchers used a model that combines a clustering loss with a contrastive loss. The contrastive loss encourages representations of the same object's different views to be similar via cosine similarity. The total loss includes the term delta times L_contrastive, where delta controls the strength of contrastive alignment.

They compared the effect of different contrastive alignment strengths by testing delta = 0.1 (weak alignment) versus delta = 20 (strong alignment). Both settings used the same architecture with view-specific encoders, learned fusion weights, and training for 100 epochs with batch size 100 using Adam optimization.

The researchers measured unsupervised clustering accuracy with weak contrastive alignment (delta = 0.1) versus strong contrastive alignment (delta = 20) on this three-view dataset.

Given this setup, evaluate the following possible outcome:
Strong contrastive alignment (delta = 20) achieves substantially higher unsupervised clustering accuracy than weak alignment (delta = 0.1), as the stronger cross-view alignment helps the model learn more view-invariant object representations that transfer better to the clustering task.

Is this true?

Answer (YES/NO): YES